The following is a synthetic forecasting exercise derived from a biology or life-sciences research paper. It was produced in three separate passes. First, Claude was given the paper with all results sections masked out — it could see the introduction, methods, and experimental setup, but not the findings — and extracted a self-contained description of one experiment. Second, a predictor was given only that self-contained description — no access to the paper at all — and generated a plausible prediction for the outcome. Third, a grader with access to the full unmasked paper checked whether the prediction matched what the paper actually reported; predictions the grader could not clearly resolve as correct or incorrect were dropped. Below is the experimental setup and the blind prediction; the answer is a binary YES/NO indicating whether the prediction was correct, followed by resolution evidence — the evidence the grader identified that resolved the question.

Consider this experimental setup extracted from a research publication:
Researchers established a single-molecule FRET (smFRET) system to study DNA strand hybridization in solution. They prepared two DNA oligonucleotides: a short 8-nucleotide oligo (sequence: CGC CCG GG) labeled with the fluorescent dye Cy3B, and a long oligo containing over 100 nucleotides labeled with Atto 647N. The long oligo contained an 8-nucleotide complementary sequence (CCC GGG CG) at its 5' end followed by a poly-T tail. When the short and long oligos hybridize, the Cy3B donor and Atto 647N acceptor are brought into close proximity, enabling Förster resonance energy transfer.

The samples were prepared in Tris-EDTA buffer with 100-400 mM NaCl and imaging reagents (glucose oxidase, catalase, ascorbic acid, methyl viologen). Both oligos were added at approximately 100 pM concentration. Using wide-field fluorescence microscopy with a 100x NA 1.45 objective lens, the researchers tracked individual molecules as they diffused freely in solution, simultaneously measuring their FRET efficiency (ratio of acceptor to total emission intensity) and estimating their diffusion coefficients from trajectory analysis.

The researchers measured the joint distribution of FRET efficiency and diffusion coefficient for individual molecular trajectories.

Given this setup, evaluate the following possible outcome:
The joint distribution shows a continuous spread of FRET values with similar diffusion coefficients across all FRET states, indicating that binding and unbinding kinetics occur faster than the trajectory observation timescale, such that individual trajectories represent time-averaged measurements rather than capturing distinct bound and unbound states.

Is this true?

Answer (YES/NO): NO